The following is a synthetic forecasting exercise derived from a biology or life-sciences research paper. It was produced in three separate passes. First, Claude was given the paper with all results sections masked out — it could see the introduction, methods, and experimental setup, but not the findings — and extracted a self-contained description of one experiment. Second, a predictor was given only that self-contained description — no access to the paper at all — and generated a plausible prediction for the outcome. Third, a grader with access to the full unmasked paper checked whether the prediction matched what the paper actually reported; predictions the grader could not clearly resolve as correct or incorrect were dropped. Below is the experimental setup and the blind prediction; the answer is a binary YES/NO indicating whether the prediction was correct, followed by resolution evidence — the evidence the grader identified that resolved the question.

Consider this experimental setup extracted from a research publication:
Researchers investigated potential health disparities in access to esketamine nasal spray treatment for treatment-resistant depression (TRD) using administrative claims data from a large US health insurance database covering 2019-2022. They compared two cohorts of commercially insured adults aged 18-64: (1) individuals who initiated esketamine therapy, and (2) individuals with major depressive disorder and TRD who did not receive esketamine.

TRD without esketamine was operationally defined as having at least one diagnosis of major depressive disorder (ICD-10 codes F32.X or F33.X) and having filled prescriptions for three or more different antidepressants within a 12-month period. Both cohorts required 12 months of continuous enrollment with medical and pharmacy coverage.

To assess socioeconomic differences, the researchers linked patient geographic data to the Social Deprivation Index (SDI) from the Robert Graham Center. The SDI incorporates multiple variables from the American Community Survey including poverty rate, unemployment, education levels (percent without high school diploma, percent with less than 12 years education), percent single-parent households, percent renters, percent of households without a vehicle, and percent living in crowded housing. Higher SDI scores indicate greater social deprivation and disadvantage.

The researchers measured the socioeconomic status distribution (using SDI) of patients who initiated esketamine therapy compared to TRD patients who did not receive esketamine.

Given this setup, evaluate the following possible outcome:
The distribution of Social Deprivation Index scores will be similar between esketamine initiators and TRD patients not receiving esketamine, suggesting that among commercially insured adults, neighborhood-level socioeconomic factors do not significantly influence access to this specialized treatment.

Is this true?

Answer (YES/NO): NO